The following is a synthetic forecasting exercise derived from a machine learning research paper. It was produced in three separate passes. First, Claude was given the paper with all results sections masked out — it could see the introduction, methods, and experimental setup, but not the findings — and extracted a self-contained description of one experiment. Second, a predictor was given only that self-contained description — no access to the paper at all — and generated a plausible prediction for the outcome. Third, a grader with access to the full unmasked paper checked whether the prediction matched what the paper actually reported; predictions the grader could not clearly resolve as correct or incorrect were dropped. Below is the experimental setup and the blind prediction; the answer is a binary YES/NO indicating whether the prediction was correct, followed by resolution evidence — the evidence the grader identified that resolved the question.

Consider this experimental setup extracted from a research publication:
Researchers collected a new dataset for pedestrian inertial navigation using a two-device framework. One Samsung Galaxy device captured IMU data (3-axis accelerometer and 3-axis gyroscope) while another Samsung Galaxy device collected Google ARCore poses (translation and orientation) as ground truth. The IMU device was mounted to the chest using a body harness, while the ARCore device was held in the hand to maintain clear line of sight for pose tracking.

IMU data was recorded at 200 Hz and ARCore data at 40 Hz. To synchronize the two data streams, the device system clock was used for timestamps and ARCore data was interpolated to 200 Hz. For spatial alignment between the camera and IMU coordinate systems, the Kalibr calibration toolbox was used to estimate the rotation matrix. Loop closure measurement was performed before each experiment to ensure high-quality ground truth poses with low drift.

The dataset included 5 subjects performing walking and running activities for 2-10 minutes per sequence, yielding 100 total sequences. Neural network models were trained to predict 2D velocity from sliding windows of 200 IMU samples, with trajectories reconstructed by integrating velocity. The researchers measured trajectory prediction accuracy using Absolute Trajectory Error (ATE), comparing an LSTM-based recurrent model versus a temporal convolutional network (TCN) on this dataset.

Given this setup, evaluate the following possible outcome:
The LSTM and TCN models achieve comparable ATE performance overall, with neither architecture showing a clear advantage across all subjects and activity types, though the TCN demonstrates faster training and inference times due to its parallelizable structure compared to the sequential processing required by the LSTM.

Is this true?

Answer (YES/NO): NO